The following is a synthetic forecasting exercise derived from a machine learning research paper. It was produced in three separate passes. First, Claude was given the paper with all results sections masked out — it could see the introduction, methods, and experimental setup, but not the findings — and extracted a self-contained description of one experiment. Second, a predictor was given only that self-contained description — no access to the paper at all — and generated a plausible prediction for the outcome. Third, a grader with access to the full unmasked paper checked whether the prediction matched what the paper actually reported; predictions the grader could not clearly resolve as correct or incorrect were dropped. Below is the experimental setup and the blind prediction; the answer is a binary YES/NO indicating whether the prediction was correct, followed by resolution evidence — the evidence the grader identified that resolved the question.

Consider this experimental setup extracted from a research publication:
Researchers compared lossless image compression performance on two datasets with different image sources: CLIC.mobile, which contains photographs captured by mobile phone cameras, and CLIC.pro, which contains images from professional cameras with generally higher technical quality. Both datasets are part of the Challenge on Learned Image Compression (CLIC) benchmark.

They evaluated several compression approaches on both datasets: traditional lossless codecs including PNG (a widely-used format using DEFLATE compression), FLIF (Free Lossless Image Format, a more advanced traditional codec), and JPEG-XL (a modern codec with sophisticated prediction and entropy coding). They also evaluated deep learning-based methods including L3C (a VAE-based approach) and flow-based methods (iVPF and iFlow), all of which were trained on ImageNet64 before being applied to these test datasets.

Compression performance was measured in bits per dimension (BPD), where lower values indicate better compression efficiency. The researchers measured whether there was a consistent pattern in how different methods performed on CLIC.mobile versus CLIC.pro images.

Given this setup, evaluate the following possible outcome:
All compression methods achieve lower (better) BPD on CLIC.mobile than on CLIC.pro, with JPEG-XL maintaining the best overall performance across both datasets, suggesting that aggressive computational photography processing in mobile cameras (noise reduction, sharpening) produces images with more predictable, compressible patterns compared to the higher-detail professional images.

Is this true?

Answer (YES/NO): NO